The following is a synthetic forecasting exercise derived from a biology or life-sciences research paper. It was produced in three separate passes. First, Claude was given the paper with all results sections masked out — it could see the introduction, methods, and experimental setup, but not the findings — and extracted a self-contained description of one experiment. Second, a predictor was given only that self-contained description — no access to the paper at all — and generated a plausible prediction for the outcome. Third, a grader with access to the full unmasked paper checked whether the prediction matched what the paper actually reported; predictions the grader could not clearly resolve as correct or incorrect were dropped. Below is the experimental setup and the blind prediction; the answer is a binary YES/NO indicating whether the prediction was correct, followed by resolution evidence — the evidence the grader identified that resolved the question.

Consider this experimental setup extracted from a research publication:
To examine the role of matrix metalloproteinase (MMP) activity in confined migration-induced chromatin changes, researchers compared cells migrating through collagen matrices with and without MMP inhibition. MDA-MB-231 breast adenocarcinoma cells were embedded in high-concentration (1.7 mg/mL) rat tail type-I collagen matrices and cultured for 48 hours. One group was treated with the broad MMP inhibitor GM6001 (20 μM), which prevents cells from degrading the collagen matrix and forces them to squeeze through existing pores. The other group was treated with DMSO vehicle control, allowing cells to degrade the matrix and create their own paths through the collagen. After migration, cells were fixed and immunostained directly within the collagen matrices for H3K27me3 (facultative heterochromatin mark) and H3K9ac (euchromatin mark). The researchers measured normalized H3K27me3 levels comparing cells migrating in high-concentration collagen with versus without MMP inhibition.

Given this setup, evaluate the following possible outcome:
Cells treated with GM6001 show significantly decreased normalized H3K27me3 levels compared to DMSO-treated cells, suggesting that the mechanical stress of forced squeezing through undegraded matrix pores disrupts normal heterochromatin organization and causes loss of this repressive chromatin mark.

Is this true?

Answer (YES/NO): NO